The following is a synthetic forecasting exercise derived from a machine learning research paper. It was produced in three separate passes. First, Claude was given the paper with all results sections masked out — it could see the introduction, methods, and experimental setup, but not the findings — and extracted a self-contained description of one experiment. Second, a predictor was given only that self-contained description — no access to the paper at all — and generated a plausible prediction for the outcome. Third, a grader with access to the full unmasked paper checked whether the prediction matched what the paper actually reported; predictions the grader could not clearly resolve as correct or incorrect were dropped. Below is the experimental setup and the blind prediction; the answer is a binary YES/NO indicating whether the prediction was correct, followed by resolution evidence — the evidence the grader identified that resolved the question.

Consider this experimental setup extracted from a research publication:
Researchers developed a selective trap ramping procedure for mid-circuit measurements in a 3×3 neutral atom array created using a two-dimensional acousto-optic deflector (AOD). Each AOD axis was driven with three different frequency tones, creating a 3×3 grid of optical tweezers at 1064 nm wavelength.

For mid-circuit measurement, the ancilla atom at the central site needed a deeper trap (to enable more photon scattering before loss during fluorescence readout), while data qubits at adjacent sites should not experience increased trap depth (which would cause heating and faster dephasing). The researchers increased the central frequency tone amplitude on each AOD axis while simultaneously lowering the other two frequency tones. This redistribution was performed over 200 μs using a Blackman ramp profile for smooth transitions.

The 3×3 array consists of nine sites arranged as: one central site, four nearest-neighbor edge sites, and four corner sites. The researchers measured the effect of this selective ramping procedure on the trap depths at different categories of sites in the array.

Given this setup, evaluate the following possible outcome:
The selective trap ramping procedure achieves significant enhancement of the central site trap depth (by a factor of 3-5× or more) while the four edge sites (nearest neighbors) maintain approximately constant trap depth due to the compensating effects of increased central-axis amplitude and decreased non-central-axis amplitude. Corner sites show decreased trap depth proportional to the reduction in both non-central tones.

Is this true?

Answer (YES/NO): NO